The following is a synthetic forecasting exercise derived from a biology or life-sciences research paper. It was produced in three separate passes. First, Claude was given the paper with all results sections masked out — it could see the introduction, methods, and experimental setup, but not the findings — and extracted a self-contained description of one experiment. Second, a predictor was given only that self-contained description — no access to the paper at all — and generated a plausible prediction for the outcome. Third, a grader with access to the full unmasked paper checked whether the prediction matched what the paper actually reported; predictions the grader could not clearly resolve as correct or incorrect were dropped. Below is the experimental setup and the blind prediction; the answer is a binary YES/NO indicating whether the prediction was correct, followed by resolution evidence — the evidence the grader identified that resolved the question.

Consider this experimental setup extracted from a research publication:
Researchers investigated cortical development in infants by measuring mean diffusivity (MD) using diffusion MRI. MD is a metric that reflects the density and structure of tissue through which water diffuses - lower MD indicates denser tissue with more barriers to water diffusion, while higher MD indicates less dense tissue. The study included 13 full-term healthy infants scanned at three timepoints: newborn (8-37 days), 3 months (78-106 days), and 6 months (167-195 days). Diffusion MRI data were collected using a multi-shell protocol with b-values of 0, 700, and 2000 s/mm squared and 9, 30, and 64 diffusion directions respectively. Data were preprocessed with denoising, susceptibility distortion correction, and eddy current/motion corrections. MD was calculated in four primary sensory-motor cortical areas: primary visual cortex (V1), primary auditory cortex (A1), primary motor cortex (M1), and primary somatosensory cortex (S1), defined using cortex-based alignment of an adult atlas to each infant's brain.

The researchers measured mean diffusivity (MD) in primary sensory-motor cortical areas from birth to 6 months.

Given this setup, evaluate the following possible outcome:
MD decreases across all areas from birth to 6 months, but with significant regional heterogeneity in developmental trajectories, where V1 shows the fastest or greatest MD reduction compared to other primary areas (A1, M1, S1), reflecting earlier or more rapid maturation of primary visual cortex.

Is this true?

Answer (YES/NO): NO